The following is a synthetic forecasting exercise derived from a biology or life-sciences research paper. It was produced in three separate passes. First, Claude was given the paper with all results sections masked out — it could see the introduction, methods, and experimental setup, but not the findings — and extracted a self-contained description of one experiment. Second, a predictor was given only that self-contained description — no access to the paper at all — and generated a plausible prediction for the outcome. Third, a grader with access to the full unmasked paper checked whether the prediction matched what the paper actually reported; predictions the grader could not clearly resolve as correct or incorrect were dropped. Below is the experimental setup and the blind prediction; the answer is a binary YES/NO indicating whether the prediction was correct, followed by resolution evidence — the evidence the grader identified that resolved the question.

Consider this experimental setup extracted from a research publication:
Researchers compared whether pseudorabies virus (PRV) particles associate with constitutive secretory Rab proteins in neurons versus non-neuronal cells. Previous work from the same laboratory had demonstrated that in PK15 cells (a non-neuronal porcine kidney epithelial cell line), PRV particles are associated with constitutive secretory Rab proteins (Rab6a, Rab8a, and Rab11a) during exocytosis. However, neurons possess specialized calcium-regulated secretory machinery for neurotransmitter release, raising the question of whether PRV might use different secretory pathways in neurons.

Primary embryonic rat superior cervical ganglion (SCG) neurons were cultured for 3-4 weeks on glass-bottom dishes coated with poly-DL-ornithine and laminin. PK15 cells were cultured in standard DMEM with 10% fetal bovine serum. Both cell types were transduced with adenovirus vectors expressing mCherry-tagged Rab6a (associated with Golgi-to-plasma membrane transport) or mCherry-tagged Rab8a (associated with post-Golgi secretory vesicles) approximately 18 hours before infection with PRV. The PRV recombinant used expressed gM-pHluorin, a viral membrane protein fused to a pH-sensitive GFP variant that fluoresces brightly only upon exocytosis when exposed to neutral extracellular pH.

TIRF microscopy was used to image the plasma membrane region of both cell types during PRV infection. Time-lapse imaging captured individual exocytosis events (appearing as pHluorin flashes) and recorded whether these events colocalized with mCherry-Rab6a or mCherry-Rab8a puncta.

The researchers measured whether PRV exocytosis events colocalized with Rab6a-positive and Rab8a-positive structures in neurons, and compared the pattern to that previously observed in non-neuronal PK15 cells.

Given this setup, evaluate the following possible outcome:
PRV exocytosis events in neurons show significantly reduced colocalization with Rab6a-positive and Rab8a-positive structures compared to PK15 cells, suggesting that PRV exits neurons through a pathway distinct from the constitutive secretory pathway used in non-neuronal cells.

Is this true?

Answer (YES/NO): NO